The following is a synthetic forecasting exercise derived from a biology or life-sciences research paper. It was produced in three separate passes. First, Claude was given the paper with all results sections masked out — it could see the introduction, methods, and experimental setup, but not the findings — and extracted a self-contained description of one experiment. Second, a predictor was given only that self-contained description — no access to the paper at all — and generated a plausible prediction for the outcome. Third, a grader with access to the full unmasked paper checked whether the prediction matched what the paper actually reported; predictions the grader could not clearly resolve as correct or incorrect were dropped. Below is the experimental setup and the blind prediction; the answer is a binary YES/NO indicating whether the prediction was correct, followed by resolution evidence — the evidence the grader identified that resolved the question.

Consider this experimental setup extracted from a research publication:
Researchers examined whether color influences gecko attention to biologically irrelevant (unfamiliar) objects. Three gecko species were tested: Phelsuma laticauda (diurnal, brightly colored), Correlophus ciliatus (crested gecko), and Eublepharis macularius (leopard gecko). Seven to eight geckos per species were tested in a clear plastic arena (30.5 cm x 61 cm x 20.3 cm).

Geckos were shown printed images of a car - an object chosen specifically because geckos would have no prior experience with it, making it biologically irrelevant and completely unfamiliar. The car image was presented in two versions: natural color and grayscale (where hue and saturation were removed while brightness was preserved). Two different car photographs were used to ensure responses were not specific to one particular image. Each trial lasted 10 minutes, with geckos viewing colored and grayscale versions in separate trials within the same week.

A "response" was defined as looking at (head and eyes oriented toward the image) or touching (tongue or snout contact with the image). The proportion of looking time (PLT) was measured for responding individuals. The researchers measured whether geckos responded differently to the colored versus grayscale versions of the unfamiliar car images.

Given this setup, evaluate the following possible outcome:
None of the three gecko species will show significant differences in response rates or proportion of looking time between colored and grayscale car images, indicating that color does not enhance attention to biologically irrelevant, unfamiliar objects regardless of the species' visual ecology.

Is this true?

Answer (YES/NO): YES